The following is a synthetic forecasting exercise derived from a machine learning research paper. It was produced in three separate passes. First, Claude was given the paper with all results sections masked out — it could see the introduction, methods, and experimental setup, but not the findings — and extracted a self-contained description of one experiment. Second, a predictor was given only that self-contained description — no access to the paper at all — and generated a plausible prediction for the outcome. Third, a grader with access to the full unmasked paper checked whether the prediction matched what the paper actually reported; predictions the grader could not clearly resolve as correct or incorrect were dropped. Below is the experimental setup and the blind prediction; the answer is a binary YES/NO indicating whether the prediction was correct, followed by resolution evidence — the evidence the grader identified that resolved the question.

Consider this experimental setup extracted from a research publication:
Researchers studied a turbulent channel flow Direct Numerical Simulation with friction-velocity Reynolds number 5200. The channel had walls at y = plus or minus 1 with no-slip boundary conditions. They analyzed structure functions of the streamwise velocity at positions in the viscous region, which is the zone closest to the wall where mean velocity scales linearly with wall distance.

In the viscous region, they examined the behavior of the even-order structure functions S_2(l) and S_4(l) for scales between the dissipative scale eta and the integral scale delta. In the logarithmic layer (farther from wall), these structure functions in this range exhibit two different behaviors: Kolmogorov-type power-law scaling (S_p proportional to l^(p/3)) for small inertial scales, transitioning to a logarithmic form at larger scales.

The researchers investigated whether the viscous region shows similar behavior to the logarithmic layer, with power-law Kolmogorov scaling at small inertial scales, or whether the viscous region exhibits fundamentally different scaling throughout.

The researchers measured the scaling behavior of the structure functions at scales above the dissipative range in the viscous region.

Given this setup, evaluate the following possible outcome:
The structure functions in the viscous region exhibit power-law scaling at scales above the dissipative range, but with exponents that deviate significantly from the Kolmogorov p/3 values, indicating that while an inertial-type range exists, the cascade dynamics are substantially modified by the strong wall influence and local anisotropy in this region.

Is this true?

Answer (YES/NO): NO